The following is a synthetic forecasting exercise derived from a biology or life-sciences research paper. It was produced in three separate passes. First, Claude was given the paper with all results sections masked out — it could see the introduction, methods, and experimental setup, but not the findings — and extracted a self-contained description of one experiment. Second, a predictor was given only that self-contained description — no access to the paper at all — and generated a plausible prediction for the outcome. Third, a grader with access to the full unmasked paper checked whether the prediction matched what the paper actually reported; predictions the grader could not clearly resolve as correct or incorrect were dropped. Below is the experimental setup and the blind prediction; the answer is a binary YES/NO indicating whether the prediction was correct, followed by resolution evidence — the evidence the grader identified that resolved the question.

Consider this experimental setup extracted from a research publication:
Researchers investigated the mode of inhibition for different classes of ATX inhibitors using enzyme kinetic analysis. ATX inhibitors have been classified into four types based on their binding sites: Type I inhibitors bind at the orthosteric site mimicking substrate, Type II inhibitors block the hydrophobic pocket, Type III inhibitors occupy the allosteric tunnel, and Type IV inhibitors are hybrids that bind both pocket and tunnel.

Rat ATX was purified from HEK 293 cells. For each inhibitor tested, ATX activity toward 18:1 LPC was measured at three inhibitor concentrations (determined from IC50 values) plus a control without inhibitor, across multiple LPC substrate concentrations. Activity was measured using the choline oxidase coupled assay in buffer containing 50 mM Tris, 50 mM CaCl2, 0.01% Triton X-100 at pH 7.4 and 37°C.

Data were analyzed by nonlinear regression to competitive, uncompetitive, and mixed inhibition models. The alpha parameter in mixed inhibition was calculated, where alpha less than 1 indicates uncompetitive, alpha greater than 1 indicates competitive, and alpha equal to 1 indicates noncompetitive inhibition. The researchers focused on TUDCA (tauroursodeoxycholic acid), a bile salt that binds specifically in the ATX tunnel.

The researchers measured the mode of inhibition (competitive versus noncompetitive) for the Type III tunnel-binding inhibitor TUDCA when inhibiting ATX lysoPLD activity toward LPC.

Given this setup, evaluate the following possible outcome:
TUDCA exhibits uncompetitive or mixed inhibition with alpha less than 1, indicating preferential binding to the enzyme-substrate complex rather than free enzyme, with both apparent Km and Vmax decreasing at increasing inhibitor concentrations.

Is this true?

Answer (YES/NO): NO